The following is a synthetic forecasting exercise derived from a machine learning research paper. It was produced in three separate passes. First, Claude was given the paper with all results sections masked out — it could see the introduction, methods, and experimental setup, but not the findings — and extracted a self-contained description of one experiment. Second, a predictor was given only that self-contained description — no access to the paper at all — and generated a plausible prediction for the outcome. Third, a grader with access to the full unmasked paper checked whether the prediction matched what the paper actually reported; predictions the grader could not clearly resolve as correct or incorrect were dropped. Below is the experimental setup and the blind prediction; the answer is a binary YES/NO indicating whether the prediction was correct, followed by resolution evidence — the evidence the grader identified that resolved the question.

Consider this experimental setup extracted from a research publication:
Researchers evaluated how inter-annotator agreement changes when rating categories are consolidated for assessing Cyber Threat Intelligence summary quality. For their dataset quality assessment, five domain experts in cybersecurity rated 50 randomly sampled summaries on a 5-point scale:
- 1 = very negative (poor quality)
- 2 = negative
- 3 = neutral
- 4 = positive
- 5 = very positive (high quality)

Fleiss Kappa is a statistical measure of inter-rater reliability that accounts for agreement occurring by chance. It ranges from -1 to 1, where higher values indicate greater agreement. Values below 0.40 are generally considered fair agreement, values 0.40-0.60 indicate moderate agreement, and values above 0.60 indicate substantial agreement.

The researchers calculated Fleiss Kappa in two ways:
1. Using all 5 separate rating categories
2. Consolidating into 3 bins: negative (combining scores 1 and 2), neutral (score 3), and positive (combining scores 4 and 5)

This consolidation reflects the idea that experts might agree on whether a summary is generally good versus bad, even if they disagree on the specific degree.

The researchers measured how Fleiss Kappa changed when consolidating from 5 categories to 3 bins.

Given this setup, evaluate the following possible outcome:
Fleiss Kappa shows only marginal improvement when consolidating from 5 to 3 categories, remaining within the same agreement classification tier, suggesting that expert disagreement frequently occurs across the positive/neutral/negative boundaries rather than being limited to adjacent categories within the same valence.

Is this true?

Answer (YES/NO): NO